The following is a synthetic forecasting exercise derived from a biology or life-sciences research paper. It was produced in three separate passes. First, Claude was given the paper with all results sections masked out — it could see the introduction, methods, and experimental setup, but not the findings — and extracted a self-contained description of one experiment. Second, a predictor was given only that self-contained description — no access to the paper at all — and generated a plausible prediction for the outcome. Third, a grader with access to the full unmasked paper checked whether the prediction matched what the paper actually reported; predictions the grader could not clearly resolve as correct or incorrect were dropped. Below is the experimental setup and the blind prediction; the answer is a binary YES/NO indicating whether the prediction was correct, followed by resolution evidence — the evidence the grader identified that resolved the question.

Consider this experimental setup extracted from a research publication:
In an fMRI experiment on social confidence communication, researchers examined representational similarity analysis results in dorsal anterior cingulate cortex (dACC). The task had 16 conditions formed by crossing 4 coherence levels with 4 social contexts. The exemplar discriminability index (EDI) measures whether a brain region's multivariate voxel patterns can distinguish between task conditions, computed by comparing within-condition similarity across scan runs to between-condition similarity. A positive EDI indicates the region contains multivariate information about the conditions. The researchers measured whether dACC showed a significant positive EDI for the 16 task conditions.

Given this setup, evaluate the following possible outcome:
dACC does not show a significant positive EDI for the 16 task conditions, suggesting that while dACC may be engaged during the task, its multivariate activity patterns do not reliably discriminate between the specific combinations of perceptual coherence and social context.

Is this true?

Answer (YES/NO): YES